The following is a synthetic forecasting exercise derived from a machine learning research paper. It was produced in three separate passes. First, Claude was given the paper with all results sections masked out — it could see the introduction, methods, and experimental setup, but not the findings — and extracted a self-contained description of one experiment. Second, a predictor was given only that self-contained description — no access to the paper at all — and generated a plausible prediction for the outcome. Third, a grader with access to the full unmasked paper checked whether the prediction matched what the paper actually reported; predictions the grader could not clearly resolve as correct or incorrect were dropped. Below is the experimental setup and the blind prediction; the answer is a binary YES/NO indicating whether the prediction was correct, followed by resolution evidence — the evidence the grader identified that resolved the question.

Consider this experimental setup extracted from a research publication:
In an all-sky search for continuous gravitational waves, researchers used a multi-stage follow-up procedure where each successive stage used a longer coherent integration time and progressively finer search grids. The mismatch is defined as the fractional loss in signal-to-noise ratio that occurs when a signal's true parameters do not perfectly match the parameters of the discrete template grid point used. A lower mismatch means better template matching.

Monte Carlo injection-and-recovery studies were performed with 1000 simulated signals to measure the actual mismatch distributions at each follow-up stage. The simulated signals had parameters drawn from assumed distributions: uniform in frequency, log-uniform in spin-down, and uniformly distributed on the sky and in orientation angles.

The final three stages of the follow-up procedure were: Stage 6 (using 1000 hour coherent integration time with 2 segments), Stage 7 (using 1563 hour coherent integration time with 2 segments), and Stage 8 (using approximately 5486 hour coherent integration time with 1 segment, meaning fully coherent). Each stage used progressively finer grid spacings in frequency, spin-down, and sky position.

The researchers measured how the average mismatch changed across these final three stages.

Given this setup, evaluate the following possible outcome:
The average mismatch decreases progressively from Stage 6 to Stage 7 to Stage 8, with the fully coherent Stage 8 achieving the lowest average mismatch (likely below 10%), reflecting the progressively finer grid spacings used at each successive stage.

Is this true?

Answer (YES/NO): NO